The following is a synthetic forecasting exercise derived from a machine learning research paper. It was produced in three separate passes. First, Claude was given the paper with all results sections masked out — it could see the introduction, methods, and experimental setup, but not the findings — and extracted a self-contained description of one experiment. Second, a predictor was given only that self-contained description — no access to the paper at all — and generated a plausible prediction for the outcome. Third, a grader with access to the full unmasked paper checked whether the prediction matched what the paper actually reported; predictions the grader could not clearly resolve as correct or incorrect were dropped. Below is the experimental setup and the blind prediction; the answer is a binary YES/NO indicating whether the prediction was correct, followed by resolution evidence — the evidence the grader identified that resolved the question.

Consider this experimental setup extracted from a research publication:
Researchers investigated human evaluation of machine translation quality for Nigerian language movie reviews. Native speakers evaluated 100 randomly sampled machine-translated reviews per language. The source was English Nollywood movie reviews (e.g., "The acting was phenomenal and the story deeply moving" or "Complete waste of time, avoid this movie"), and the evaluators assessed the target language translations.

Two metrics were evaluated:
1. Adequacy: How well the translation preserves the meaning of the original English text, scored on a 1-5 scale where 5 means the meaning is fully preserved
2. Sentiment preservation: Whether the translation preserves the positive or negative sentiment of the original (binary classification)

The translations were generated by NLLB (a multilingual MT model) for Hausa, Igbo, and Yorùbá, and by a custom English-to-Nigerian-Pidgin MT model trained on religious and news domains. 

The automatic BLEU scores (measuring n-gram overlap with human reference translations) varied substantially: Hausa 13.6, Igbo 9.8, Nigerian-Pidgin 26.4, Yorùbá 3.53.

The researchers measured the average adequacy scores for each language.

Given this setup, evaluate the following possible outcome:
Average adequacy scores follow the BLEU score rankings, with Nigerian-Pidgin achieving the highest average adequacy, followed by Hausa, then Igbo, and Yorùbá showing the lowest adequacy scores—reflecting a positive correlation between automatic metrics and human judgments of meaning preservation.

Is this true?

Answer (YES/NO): NO